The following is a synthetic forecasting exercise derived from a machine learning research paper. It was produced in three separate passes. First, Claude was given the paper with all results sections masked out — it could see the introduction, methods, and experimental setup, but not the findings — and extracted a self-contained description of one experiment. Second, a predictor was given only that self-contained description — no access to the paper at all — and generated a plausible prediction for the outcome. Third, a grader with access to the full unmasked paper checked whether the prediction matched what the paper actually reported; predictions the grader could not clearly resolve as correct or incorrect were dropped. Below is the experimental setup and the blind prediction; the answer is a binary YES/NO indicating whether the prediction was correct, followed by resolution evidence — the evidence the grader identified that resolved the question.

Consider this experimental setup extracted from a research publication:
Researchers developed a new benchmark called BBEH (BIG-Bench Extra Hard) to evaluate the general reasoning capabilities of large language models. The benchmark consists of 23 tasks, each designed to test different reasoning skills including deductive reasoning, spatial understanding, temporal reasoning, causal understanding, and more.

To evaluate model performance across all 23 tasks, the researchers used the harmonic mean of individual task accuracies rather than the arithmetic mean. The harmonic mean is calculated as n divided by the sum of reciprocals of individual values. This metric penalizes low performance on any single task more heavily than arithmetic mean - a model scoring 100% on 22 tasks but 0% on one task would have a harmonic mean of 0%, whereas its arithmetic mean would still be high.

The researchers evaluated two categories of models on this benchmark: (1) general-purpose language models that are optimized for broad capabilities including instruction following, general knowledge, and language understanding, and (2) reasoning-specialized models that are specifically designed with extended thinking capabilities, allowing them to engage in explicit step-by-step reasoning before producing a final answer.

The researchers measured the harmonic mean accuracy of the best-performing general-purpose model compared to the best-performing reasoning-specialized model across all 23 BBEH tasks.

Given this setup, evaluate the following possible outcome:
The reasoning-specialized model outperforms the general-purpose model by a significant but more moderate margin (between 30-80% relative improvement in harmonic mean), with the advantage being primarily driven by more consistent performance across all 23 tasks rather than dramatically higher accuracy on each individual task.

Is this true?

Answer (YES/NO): NO